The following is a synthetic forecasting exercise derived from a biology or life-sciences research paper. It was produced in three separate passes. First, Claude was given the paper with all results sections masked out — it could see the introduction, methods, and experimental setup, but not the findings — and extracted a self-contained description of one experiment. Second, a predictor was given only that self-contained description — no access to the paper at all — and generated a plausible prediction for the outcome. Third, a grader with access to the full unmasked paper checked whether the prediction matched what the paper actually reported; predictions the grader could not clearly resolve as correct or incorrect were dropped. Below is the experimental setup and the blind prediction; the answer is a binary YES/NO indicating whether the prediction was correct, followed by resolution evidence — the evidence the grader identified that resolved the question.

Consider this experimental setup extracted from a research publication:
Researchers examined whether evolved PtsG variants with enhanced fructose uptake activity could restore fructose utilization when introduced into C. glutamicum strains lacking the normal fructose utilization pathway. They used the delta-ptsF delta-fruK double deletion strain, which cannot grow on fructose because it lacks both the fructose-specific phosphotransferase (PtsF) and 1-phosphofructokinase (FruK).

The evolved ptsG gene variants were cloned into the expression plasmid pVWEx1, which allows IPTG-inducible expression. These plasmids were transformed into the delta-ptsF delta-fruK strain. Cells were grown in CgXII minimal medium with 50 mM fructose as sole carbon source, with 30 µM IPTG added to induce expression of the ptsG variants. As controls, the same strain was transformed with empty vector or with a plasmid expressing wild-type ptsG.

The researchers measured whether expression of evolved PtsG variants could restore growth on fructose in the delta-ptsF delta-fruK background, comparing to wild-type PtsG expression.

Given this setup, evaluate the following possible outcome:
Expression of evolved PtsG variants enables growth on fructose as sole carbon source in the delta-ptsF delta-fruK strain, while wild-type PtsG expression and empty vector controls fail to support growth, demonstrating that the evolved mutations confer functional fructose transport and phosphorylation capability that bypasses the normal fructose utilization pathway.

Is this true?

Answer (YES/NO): NO